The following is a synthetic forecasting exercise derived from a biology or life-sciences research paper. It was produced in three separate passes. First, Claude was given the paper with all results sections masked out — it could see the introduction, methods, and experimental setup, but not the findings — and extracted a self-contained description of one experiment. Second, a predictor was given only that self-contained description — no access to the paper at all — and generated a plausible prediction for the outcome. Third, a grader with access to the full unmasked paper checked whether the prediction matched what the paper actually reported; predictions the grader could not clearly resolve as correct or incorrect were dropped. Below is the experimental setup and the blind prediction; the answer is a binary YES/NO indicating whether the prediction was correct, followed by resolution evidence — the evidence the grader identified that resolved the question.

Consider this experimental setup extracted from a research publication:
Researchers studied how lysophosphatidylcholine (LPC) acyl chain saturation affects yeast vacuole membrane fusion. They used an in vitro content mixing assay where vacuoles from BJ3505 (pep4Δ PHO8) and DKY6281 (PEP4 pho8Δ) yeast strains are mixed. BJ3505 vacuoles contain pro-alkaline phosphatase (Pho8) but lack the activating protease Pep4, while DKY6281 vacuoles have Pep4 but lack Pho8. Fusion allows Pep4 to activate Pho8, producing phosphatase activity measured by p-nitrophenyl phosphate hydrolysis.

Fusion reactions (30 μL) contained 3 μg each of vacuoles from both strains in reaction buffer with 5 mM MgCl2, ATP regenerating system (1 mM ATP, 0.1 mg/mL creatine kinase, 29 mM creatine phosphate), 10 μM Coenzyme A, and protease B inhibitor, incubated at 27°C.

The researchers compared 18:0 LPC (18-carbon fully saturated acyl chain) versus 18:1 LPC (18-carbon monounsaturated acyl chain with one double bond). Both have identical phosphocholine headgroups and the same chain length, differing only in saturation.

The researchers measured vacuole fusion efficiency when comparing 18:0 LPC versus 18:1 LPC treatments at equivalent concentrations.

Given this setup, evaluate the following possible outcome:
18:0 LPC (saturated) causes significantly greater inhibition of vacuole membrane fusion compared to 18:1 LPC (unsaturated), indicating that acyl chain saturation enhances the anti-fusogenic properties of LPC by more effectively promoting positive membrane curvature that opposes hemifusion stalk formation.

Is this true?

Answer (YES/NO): NO